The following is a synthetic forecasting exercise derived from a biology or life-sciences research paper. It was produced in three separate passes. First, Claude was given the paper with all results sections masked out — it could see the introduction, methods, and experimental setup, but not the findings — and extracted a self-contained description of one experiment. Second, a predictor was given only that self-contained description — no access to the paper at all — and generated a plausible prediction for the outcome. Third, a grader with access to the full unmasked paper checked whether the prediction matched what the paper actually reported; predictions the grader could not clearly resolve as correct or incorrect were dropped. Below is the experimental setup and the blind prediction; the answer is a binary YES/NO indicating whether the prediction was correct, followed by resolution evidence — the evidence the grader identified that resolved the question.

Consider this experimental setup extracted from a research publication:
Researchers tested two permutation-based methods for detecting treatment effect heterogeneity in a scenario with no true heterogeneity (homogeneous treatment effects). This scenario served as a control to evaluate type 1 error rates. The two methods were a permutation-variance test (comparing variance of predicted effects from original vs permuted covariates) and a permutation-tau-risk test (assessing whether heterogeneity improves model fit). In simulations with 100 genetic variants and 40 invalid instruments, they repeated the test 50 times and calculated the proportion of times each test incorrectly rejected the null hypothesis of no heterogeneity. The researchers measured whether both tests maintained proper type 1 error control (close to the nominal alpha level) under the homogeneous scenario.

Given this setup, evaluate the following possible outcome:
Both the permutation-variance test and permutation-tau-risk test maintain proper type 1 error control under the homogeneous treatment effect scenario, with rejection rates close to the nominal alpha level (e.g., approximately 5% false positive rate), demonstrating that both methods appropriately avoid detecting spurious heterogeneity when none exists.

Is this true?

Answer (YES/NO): YES